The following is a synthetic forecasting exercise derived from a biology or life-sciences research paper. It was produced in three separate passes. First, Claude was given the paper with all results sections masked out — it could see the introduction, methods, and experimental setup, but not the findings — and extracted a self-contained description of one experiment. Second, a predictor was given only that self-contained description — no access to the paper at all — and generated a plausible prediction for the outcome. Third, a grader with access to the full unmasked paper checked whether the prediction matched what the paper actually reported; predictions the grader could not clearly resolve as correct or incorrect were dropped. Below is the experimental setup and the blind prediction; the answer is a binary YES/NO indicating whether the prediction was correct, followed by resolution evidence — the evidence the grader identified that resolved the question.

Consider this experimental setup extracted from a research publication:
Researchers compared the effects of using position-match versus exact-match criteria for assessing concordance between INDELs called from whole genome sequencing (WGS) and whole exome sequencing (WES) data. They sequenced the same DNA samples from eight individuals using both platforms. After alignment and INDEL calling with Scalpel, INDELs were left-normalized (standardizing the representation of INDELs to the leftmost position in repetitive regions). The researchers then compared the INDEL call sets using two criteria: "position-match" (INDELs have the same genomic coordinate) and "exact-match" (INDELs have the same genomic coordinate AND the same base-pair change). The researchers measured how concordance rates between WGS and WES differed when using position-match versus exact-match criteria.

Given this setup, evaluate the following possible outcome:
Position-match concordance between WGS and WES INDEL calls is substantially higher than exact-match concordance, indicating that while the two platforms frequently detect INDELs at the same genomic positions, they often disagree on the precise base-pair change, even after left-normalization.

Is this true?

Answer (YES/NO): NO